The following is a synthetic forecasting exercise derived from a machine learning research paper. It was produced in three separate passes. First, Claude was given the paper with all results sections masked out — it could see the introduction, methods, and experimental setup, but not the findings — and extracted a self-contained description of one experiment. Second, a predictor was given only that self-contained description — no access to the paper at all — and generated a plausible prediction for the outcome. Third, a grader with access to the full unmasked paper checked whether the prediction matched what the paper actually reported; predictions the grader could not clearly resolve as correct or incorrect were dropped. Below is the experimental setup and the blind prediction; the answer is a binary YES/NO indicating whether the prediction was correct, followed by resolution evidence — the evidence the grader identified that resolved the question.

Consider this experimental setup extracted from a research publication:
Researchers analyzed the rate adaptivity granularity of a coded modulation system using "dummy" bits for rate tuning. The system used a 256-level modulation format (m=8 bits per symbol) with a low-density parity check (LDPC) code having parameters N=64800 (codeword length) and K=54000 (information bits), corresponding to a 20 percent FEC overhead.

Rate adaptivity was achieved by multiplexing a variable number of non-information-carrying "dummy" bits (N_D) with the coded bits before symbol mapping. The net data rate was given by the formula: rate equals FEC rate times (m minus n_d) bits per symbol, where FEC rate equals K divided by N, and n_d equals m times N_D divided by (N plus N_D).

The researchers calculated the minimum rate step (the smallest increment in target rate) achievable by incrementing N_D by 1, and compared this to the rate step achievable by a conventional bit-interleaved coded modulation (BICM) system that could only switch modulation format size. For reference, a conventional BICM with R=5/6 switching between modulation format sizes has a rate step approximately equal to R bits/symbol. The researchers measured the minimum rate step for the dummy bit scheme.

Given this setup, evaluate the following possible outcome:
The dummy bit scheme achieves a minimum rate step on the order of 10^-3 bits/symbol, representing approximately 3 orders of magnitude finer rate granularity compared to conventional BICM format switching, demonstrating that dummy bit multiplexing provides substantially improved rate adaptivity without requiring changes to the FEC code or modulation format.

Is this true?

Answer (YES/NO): NO